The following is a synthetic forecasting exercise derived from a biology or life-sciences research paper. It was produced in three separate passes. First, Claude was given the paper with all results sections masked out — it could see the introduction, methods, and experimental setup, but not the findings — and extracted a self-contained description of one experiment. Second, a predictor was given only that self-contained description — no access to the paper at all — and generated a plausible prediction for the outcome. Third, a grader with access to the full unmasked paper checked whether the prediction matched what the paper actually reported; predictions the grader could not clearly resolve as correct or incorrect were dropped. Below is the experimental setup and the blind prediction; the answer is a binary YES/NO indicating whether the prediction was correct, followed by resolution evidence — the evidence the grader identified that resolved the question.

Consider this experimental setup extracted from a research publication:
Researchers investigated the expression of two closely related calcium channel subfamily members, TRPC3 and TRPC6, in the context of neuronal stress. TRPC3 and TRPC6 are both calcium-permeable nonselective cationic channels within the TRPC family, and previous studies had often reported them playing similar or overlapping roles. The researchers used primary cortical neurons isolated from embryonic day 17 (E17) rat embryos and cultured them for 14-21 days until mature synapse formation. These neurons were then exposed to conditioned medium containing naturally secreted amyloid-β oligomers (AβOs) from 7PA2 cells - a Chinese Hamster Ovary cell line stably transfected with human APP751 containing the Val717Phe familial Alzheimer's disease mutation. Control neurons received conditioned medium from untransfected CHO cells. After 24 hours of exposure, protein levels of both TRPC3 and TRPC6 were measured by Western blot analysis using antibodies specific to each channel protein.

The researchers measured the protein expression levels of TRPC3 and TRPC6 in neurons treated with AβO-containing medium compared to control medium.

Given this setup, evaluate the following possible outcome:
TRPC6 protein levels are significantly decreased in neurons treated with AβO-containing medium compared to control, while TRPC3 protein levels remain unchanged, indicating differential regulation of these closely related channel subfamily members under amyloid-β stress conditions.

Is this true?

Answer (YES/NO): NO